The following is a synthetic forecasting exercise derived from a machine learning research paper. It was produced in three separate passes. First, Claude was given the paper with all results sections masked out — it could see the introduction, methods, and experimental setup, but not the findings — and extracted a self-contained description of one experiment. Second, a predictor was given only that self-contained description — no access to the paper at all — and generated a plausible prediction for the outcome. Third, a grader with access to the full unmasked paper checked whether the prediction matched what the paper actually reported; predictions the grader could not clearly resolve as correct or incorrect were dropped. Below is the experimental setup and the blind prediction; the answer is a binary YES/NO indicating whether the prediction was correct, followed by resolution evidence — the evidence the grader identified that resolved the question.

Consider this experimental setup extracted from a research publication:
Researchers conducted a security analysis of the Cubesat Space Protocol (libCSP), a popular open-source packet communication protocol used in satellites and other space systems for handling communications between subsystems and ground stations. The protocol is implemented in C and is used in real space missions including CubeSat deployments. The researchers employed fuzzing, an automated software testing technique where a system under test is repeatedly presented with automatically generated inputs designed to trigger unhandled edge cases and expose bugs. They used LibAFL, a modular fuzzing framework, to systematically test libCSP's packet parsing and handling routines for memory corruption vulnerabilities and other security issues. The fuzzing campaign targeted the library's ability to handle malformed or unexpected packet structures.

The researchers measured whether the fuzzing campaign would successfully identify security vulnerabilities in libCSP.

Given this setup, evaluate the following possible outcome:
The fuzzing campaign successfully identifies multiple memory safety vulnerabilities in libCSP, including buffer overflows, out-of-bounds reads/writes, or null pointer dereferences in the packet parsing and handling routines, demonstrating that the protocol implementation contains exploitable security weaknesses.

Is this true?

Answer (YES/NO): YES